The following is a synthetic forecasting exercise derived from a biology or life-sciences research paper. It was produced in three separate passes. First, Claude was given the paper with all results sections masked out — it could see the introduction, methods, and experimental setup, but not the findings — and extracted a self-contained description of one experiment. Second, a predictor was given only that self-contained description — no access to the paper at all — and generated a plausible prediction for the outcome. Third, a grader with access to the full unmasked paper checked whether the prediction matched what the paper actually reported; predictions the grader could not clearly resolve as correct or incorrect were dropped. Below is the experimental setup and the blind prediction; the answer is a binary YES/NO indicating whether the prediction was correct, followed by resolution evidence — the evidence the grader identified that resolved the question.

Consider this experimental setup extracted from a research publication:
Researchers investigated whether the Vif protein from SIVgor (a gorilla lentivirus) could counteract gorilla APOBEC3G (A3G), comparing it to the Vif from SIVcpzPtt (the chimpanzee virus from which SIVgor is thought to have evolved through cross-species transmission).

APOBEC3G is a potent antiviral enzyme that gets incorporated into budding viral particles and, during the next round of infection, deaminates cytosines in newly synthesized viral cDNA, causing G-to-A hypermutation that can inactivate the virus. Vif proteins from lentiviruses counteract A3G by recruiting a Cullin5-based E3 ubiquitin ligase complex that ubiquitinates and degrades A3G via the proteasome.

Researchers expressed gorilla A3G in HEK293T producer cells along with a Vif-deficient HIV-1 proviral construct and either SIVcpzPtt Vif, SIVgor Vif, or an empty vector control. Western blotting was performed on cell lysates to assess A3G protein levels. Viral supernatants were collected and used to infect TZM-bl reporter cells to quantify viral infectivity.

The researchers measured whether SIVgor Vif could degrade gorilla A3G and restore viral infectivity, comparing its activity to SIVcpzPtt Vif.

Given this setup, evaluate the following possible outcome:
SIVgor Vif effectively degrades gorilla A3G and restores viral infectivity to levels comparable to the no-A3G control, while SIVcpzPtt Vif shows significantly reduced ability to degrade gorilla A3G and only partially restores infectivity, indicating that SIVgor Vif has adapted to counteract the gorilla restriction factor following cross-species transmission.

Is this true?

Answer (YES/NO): NO